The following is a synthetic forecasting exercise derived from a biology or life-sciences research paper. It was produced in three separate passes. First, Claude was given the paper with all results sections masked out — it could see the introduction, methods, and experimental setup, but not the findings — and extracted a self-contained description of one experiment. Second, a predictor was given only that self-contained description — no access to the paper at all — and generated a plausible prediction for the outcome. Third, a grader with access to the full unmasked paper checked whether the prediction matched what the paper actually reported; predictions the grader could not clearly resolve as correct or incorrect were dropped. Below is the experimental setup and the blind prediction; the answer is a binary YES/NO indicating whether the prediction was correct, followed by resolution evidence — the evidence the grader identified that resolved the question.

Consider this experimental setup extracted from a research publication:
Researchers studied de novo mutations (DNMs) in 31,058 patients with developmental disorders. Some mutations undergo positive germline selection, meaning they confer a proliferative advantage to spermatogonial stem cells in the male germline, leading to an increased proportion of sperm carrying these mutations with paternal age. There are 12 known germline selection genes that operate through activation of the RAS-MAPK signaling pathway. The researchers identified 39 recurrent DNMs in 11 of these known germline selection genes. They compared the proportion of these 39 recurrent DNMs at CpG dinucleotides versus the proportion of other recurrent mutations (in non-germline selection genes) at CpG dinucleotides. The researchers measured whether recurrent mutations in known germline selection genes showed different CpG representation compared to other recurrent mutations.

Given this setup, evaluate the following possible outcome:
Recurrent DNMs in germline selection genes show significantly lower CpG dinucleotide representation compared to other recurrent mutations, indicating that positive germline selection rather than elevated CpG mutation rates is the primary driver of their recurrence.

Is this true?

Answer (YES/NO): YES